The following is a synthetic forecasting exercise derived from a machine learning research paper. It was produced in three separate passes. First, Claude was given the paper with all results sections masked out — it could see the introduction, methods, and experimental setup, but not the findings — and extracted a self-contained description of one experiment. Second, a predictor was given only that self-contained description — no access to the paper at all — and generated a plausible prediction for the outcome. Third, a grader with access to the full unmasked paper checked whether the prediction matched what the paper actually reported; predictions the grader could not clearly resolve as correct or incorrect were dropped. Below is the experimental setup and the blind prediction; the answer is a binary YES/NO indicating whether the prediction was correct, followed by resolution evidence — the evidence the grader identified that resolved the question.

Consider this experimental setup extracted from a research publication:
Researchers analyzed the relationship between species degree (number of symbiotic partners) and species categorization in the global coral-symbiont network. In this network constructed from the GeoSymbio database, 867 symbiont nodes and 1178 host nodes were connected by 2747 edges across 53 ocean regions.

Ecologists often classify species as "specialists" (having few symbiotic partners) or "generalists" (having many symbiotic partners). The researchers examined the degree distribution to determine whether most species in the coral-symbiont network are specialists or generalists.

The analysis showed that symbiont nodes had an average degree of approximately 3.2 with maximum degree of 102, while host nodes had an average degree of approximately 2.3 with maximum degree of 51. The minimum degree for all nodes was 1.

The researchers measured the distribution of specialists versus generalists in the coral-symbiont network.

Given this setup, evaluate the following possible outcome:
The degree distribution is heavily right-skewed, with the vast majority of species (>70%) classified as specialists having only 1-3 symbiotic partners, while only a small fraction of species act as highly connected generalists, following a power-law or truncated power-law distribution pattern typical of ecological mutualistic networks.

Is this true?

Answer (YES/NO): NO